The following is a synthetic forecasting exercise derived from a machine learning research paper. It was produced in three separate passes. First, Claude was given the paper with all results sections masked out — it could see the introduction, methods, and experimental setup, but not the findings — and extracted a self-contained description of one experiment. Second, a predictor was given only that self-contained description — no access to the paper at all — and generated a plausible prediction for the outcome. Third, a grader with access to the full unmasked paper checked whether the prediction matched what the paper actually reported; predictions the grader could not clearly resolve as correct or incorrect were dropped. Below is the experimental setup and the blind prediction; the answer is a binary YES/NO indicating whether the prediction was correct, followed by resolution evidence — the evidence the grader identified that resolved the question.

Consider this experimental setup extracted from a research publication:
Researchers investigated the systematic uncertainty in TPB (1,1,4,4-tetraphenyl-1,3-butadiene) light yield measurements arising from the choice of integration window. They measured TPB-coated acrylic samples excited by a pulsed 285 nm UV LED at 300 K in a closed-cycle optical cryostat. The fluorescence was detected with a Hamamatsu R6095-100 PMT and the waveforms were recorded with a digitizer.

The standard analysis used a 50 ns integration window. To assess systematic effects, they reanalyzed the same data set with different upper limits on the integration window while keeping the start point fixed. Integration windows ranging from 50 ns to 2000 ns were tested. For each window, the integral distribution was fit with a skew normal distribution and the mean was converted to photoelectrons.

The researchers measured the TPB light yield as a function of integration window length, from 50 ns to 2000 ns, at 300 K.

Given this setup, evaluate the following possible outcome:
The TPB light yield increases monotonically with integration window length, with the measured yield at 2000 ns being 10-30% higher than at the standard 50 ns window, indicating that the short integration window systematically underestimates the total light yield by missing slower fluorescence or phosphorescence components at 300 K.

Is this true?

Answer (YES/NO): NO